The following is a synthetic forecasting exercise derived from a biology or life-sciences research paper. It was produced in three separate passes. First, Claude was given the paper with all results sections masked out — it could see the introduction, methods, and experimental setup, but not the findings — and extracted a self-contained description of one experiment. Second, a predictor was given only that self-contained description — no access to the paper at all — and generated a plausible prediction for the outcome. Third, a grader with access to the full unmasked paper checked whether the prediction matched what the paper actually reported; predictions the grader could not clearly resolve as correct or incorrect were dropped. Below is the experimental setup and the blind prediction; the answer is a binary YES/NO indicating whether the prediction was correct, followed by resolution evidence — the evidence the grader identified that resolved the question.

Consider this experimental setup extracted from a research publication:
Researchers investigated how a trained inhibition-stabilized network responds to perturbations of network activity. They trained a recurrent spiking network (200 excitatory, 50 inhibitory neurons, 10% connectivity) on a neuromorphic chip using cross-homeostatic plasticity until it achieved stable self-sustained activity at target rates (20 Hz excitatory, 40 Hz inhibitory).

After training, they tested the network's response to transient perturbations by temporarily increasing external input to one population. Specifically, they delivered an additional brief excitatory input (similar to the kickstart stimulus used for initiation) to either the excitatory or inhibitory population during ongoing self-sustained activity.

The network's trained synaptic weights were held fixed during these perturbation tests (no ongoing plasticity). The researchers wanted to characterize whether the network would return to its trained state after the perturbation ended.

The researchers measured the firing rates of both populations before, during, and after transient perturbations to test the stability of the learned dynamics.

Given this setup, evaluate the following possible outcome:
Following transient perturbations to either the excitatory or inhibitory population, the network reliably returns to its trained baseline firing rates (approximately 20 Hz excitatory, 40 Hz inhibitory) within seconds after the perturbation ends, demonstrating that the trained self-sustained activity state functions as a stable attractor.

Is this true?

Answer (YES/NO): NO